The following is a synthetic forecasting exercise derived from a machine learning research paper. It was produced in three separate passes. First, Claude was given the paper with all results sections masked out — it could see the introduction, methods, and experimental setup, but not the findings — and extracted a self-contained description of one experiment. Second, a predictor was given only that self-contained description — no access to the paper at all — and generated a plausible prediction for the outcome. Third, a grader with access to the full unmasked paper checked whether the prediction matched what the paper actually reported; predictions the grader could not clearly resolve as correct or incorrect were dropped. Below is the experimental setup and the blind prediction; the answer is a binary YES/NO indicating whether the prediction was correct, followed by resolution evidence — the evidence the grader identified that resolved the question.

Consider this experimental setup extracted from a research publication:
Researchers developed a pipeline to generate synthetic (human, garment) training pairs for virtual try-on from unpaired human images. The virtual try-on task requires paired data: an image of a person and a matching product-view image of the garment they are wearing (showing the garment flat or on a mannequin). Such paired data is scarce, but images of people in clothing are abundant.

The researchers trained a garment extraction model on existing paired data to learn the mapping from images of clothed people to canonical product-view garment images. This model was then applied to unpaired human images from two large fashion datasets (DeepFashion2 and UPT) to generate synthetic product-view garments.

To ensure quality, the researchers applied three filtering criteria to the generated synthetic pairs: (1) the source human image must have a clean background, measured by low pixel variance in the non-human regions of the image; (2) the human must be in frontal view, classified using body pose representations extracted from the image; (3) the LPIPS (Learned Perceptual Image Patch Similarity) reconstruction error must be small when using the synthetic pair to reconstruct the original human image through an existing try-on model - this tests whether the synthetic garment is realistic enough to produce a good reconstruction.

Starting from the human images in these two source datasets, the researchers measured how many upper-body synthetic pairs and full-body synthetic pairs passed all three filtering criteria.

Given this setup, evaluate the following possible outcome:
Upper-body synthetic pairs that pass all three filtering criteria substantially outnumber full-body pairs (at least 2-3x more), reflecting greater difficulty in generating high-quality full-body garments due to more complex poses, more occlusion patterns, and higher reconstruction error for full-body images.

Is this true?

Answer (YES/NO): NO